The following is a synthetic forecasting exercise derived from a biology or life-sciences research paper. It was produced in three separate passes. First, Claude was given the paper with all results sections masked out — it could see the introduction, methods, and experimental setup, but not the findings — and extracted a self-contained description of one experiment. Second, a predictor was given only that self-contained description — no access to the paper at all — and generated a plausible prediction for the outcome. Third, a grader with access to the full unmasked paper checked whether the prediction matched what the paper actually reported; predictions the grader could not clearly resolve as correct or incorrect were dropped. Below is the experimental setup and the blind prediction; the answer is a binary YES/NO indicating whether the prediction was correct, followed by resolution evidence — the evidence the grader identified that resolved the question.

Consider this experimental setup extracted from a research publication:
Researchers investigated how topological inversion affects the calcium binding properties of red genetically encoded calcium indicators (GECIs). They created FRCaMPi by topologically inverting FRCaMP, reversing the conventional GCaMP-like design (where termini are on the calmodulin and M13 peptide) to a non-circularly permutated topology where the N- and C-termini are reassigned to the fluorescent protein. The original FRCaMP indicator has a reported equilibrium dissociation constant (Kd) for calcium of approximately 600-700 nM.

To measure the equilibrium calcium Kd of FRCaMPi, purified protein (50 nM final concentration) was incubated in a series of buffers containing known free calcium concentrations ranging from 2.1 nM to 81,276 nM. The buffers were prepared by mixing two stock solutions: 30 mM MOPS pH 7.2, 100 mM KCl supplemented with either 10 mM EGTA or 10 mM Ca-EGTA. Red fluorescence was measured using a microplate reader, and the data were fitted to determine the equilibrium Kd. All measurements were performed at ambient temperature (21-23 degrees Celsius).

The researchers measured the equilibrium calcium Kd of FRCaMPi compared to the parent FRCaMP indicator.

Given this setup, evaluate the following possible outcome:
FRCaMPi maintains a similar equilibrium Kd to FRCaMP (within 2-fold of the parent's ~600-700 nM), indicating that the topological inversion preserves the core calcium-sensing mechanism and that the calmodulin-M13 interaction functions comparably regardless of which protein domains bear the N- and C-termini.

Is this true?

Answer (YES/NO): NO